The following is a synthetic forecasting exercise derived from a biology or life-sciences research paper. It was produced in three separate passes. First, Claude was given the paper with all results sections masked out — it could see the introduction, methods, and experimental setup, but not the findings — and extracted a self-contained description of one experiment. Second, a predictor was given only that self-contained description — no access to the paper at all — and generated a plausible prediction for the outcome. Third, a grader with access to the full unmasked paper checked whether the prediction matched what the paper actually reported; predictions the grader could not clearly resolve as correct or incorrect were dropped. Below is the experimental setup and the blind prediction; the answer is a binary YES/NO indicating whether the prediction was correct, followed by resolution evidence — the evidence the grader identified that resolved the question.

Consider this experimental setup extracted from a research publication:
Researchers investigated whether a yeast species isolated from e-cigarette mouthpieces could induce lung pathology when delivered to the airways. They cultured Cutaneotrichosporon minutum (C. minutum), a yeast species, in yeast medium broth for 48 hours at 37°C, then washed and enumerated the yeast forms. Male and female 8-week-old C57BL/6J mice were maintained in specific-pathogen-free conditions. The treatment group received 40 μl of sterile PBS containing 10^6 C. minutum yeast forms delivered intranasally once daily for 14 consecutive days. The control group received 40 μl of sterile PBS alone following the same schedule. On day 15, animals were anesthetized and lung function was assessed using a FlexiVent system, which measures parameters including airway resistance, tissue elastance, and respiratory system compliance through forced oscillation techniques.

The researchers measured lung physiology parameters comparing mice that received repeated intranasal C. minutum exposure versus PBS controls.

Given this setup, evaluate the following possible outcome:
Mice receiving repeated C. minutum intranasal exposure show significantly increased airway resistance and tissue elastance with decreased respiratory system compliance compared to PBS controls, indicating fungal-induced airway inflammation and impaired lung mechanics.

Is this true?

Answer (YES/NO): YES